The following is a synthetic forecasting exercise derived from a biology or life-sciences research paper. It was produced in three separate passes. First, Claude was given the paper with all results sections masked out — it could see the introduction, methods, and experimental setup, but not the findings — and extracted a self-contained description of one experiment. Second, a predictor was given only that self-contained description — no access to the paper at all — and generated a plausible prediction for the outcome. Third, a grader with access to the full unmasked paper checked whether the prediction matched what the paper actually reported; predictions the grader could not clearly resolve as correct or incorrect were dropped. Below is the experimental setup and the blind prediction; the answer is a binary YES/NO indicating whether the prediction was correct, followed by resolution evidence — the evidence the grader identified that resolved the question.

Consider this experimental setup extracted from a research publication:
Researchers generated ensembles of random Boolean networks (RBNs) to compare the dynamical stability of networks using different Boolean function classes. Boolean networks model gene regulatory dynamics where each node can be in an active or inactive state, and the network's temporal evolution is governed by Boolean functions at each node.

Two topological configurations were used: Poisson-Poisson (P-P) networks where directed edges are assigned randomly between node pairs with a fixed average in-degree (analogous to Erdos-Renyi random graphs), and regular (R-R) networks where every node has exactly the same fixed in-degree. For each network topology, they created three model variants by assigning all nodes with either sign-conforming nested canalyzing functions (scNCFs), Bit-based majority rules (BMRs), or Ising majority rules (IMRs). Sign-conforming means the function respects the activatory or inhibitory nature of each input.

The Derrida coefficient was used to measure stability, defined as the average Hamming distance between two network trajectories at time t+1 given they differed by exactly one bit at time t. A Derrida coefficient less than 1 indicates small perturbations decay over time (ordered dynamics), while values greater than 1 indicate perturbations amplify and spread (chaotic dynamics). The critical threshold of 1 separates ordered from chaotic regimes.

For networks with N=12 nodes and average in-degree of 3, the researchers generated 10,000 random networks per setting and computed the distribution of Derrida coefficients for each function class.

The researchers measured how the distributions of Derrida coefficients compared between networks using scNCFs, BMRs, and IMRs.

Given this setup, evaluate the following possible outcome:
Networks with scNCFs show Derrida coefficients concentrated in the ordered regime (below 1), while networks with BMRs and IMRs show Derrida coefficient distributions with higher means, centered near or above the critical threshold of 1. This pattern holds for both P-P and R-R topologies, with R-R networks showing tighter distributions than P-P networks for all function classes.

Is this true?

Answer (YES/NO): NO